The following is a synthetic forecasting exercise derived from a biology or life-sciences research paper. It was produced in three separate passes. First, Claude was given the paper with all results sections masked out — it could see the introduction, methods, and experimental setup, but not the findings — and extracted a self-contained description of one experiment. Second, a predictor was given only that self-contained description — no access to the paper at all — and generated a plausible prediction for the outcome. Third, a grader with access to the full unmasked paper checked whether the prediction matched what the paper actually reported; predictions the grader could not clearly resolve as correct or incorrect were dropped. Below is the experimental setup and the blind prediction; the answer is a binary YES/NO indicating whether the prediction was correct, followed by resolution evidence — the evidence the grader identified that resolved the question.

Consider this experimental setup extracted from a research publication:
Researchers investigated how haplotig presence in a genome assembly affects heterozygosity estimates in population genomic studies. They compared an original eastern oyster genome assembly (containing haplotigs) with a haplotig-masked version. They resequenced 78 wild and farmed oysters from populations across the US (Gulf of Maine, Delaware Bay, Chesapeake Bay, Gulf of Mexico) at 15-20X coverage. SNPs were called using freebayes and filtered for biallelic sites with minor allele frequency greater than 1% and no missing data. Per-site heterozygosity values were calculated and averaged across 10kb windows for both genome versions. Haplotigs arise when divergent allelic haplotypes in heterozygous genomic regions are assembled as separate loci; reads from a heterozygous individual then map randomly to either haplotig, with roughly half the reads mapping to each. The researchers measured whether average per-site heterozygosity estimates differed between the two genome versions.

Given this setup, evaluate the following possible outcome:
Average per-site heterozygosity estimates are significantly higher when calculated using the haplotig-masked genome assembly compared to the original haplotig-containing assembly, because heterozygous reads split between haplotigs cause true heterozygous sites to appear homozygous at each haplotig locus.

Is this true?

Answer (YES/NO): YES